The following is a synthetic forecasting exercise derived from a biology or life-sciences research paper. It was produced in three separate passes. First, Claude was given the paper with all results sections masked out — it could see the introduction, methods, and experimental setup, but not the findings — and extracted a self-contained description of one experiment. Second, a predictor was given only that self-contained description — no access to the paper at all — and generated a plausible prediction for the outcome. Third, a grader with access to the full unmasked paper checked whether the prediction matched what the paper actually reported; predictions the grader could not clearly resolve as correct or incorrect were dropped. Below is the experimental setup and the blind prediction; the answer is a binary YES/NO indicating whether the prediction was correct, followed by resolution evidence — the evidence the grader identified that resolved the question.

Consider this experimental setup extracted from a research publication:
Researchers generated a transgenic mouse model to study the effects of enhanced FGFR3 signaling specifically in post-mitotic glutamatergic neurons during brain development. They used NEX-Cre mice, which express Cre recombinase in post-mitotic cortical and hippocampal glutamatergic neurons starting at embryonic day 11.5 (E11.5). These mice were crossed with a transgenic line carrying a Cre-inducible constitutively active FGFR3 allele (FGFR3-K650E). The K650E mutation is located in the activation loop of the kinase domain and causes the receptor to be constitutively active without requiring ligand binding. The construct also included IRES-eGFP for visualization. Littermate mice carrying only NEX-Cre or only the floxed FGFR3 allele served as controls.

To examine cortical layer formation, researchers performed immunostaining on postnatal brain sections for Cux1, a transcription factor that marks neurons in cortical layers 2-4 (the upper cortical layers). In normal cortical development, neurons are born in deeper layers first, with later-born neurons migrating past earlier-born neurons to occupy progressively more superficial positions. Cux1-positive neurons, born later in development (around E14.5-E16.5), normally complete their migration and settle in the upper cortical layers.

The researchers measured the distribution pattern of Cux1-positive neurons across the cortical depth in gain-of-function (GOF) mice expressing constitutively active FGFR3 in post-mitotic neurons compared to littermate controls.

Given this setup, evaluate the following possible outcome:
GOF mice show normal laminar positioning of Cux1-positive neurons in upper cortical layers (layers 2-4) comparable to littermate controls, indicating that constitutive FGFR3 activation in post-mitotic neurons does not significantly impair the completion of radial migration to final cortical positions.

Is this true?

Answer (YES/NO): NO